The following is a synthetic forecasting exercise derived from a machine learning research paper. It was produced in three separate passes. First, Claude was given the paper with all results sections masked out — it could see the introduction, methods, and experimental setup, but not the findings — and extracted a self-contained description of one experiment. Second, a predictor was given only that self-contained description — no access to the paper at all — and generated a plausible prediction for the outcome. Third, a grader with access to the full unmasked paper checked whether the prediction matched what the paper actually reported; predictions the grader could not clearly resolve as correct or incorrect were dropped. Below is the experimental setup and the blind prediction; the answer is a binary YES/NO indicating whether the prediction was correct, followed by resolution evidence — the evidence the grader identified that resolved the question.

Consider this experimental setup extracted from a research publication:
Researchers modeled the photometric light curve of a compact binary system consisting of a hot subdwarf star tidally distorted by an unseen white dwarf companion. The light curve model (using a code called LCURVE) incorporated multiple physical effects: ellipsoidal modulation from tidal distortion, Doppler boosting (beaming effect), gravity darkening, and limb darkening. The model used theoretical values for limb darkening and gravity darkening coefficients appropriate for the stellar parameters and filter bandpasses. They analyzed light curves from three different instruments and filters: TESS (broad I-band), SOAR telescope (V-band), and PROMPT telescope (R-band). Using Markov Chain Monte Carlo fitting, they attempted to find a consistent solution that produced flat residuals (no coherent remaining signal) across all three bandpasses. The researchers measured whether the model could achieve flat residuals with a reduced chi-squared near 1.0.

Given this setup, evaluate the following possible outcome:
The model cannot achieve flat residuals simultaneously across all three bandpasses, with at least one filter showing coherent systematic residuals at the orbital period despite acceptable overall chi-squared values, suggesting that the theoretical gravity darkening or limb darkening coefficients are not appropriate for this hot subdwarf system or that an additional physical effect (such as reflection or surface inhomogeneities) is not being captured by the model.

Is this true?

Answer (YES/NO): NO